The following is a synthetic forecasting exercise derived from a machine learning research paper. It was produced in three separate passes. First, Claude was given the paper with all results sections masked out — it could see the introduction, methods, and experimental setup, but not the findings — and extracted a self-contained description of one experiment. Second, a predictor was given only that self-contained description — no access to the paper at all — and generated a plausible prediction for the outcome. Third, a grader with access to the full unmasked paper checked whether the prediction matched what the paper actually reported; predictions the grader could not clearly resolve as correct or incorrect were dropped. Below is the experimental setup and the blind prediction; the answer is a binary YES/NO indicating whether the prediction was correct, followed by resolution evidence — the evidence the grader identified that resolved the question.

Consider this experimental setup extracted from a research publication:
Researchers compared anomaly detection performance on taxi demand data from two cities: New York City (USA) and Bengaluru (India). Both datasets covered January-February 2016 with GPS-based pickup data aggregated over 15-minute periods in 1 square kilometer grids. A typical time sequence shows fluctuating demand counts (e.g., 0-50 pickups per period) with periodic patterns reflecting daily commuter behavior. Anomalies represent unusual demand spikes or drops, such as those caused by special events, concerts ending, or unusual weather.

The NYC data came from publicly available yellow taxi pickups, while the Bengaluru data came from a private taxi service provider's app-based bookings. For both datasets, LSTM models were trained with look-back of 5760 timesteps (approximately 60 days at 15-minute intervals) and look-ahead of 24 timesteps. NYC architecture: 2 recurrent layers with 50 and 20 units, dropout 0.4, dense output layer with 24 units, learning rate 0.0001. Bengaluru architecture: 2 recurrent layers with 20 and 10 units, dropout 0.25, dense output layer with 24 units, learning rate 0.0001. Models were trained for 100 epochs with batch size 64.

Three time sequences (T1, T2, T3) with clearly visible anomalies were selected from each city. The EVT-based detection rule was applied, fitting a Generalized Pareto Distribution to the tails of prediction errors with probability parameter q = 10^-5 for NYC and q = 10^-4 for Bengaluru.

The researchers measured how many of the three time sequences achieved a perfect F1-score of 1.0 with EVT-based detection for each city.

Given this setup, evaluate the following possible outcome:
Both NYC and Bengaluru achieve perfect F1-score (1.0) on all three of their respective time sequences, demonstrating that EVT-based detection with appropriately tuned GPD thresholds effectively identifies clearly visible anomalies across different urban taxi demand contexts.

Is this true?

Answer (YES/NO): NO